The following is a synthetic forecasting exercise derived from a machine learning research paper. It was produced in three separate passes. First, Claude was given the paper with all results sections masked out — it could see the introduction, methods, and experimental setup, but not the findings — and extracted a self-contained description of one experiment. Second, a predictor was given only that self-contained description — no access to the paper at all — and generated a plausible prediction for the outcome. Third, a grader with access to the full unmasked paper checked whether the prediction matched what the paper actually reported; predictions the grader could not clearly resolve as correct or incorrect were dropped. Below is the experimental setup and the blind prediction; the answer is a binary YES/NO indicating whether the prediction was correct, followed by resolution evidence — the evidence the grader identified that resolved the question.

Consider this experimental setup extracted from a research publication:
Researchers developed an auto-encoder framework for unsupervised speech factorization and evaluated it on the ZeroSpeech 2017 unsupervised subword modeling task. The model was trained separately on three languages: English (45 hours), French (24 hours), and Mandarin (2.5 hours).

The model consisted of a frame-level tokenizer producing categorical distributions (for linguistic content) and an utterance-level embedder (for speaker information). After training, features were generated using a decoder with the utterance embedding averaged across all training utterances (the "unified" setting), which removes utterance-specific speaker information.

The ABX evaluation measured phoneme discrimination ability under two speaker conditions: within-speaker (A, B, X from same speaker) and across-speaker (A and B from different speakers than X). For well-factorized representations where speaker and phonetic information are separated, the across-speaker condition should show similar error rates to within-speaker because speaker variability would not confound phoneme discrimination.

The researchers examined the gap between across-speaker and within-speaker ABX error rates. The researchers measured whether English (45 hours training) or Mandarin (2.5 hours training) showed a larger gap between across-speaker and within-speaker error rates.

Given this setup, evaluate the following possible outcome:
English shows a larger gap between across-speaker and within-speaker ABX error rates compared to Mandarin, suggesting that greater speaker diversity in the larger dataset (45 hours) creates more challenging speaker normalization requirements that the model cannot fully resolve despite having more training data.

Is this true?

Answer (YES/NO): YES